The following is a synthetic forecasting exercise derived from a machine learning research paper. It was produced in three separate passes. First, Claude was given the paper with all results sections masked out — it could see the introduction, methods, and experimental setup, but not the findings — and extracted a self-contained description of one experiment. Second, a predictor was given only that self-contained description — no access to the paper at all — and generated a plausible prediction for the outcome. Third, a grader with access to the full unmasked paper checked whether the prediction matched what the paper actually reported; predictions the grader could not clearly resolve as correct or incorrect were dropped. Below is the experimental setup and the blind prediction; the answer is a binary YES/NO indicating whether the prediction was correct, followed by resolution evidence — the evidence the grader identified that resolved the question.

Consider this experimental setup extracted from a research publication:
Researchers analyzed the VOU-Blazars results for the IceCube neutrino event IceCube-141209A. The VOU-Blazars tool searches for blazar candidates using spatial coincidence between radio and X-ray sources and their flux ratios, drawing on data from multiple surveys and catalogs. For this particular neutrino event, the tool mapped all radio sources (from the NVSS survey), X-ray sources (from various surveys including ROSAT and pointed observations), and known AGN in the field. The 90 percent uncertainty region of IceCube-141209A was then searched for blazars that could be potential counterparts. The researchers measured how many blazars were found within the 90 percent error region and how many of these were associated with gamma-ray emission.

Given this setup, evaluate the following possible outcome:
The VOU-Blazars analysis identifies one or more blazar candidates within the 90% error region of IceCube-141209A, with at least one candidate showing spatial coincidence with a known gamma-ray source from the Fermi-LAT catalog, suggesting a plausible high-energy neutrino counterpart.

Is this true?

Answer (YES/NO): YES